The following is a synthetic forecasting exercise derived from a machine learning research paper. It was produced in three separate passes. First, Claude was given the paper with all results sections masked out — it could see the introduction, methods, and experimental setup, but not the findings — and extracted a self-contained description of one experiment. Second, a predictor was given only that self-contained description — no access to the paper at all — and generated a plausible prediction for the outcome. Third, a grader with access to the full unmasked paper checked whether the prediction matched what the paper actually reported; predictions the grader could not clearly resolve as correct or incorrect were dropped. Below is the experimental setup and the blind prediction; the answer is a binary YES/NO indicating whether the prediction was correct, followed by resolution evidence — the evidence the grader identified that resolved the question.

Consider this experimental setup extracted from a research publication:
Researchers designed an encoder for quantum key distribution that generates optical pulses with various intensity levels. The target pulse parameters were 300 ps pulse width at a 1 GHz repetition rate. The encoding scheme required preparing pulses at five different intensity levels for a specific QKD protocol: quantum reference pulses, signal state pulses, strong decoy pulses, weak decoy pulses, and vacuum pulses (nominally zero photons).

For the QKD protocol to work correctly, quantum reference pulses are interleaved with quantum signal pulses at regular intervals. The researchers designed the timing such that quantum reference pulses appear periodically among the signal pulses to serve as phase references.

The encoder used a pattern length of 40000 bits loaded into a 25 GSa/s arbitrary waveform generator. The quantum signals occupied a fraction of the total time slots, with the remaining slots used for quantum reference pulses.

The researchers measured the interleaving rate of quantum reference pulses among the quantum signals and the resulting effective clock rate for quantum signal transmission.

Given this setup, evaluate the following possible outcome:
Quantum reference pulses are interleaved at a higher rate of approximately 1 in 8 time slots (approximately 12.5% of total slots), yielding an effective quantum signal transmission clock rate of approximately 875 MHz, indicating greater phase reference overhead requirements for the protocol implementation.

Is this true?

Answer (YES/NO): NO